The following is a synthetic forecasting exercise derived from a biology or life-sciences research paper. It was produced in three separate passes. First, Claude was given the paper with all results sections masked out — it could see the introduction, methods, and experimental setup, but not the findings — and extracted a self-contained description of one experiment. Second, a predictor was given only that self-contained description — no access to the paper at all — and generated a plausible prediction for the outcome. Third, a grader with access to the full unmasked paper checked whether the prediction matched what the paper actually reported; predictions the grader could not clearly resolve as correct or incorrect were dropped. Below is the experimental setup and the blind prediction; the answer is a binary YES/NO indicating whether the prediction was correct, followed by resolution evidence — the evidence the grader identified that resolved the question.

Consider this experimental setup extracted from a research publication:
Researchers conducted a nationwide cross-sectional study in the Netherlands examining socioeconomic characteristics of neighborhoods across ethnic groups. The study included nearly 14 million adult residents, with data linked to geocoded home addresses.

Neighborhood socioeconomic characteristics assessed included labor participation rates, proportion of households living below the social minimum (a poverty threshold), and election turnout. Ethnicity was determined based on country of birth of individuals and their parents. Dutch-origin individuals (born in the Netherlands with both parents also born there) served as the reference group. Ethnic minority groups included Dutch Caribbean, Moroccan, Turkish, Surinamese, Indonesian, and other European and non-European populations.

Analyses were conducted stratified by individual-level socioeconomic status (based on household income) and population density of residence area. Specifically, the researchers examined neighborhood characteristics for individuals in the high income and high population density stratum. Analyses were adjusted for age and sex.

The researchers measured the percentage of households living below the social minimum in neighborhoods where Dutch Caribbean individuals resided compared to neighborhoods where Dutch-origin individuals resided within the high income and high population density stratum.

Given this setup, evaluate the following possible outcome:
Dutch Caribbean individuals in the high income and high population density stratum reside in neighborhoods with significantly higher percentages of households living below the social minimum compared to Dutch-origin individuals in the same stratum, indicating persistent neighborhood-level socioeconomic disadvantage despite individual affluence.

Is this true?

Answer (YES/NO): YES